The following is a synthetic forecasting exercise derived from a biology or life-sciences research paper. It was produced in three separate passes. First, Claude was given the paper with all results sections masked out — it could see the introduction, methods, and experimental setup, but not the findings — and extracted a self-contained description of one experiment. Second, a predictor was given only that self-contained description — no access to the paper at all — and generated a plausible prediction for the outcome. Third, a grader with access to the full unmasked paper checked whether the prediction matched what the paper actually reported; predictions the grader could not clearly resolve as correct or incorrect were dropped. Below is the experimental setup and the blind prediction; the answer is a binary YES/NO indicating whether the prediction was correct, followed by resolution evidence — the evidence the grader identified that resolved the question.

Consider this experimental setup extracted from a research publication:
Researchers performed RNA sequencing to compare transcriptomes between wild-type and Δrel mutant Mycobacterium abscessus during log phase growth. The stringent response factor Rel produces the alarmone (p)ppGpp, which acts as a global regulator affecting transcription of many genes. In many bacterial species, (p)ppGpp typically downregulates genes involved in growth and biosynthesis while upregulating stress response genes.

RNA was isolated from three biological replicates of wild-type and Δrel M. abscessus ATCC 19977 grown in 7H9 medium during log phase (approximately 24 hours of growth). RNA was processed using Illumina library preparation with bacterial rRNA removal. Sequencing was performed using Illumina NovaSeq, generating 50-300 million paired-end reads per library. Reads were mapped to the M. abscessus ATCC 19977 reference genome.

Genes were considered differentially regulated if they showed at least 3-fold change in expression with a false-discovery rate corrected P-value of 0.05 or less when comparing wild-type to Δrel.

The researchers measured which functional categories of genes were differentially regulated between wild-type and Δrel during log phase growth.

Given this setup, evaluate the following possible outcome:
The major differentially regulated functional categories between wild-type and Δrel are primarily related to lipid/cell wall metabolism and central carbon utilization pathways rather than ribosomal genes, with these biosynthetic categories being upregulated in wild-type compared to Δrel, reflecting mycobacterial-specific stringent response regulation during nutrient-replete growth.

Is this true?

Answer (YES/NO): NO